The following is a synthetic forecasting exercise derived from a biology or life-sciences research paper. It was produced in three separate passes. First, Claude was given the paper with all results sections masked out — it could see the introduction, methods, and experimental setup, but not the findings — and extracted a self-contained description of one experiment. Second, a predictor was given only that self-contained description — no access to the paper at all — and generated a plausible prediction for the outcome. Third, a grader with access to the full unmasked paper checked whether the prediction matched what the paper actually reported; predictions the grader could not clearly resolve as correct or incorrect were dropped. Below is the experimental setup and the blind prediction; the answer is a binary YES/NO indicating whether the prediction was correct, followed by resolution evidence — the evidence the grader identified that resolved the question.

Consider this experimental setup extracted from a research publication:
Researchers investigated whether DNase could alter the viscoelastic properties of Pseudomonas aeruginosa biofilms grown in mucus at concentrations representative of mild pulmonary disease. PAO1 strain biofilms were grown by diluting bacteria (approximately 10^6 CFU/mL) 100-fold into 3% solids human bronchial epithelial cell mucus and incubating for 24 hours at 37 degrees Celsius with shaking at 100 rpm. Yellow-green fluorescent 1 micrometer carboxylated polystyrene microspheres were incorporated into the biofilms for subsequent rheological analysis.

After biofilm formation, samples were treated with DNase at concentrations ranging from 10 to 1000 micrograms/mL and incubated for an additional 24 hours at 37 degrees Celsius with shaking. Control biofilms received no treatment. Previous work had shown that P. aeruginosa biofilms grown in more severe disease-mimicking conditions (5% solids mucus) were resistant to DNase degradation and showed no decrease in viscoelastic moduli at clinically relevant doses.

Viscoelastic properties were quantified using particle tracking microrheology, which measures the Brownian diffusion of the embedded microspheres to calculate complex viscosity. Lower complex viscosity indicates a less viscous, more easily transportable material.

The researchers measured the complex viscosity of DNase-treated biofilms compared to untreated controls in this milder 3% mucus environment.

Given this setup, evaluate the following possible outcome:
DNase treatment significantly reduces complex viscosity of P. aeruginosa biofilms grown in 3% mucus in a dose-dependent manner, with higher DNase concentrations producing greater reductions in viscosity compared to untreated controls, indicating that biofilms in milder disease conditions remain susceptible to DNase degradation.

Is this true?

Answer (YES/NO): NO